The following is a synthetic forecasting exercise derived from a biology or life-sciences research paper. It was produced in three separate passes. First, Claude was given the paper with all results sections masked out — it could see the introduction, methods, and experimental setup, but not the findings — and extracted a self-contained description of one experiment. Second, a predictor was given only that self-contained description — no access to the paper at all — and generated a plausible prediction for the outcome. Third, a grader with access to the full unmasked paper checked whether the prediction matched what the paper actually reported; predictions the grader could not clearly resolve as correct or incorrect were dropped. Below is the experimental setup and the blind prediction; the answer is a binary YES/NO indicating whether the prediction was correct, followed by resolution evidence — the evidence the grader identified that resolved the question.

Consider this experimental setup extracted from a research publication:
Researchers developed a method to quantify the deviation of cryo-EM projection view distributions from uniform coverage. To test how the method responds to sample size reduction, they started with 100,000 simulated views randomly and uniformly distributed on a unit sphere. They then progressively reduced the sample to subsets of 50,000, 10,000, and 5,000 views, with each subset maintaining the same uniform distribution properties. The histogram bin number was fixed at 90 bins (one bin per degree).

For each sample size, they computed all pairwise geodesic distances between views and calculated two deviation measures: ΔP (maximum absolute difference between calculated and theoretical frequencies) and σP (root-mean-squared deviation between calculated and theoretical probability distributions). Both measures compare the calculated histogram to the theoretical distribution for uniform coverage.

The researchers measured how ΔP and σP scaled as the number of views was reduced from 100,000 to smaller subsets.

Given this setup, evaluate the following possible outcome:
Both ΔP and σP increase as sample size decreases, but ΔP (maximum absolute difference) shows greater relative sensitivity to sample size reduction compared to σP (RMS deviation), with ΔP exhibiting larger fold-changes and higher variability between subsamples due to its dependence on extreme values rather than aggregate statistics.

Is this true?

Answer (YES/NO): NO